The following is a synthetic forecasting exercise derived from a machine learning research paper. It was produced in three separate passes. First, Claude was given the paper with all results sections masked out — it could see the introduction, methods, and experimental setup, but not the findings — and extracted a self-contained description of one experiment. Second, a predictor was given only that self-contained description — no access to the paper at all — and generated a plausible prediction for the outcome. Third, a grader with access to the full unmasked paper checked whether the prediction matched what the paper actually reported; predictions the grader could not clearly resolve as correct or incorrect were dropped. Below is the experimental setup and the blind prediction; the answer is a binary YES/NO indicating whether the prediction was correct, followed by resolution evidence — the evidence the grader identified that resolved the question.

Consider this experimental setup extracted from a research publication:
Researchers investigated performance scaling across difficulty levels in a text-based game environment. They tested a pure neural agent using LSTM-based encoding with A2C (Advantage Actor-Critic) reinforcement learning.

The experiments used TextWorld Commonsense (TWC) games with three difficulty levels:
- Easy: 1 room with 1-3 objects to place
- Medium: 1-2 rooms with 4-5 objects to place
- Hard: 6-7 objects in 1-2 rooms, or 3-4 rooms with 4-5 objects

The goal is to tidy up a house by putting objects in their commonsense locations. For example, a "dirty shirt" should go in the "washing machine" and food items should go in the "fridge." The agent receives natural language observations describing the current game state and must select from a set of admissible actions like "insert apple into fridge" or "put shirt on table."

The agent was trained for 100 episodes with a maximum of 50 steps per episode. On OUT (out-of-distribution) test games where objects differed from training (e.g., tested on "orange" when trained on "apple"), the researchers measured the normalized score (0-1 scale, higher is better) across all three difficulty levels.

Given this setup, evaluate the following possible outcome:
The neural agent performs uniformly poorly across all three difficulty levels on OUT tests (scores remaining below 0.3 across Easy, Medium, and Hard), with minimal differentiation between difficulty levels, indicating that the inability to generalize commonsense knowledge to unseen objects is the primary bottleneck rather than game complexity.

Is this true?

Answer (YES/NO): NO